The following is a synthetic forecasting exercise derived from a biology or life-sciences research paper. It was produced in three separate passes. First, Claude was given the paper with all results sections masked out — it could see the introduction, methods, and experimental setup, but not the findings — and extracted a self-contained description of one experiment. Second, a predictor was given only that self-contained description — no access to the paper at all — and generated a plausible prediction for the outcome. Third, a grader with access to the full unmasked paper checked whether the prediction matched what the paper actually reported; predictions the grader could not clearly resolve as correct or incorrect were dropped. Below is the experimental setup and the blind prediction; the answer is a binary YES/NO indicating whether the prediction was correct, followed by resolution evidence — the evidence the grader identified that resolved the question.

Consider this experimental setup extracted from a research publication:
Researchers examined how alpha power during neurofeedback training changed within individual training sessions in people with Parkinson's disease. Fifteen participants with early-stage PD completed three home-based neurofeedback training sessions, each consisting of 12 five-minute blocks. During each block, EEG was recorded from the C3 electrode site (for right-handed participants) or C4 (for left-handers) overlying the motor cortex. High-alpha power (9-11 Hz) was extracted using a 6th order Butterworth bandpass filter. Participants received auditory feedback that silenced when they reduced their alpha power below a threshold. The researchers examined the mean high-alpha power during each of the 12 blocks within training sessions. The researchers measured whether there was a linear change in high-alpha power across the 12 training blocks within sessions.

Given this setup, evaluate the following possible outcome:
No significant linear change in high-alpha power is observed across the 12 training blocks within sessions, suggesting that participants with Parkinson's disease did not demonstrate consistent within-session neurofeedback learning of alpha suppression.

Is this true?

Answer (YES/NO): YES